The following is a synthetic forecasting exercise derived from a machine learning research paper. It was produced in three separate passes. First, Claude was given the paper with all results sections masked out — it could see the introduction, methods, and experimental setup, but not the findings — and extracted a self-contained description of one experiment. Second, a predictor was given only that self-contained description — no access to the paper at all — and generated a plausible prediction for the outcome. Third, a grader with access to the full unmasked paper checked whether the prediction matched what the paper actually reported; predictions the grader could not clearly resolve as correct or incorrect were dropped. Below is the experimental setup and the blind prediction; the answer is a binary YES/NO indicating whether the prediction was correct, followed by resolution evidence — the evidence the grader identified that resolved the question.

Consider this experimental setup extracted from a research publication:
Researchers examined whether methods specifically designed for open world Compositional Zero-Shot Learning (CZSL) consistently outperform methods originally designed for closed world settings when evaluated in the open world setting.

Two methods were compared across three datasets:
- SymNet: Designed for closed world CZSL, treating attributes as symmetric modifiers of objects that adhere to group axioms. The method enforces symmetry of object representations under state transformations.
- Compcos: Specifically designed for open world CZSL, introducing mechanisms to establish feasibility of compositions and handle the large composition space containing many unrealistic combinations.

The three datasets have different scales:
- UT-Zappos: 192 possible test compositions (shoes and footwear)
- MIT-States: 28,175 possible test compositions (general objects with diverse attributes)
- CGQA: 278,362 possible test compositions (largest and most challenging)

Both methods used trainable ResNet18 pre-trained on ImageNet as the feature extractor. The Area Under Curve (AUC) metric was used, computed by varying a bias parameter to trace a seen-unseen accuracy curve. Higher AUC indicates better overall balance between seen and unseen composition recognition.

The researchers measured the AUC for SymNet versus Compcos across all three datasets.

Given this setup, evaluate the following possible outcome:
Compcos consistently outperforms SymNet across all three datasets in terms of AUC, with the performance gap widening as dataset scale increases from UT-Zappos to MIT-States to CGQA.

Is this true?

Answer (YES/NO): NO